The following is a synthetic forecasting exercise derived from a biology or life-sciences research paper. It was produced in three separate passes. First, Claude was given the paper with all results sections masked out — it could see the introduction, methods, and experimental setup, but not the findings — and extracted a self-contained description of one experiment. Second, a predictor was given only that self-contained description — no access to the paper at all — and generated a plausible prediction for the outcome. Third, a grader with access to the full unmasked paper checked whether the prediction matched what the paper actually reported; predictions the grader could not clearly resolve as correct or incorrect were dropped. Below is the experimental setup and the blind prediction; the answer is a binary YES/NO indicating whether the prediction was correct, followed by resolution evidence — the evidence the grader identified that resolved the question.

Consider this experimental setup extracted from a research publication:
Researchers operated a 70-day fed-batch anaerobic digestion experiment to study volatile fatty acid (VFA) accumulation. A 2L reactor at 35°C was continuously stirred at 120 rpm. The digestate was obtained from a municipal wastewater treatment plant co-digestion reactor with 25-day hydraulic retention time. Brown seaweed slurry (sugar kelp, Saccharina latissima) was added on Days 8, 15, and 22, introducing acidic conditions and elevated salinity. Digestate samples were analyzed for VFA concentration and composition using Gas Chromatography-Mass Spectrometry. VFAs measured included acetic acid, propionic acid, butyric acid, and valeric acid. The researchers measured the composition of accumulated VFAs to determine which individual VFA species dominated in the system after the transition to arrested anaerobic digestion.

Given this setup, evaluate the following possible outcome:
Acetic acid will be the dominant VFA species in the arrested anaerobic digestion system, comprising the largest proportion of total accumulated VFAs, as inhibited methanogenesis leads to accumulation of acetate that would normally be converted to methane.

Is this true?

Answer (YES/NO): NO